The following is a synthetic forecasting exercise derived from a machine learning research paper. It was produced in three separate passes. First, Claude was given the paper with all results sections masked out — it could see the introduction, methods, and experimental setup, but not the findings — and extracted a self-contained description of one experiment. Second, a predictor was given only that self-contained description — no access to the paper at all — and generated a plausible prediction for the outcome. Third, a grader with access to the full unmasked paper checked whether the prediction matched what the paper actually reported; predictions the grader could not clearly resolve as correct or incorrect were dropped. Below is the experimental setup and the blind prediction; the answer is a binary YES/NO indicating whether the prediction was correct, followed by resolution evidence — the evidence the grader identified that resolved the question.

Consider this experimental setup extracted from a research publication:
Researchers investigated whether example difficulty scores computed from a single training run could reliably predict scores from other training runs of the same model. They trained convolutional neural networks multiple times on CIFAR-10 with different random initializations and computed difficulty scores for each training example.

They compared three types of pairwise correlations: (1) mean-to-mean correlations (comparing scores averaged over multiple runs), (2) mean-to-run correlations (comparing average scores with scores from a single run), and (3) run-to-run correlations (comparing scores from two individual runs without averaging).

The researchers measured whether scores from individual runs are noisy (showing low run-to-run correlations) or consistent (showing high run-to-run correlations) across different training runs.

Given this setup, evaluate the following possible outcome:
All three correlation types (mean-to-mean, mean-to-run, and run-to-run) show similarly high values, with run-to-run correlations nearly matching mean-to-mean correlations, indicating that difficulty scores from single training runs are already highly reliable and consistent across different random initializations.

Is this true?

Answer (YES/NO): NO